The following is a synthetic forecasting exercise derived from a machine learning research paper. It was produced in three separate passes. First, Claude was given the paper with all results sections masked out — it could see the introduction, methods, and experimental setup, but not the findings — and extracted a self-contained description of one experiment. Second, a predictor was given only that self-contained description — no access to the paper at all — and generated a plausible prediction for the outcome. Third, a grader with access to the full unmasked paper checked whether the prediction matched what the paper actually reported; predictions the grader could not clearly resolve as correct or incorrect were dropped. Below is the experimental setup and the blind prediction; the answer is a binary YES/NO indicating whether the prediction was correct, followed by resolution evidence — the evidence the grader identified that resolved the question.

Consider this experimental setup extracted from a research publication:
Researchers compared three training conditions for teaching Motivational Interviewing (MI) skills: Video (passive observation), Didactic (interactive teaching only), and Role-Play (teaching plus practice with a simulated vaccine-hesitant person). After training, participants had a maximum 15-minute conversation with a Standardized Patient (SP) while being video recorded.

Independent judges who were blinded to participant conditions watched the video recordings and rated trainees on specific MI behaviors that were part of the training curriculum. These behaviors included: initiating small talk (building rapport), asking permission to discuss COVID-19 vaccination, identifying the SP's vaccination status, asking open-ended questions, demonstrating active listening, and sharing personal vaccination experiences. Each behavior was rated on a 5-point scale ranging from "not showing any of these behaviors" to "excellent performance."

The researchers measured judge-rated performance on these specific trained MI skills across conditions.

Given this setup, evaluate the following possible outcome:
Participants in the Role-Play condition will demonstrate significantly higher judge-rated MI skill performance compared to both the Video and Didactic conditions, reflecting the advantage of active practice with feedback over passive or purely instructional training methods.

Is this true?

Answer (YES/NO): NO